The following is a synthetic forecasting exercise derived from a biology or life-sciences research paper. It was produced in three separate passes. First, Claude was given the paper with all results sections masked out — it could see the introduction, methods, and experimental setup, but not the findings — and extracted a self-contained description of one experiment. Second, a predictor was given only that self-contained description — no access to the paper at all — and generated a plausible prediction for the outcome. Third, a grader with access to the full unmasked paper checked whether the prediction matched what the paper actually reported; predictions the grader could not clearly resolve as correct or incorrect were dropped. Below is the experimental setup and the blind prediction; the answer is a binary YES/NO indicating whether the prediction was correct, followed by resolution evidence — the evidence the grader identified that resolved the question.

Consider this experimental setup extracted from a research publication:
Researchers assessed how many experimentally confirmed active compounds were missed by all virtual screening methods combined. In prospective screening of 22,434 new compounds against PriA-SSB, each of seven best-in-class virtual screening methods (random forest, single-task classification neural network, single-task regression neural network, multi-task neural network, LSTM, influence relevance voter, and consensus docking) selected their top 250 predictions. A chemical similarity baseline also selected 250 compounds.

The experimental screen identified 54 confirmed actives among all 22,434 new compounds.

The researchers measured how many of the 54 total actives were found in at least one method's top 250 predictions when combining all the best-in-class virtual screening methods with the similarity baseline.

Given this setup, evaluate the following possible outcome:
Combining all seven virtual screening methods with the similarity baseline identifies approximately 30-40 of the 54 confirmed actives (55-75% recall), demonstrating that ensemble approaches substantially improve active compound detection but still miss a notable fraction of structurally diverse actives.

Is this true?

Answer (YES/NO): NO